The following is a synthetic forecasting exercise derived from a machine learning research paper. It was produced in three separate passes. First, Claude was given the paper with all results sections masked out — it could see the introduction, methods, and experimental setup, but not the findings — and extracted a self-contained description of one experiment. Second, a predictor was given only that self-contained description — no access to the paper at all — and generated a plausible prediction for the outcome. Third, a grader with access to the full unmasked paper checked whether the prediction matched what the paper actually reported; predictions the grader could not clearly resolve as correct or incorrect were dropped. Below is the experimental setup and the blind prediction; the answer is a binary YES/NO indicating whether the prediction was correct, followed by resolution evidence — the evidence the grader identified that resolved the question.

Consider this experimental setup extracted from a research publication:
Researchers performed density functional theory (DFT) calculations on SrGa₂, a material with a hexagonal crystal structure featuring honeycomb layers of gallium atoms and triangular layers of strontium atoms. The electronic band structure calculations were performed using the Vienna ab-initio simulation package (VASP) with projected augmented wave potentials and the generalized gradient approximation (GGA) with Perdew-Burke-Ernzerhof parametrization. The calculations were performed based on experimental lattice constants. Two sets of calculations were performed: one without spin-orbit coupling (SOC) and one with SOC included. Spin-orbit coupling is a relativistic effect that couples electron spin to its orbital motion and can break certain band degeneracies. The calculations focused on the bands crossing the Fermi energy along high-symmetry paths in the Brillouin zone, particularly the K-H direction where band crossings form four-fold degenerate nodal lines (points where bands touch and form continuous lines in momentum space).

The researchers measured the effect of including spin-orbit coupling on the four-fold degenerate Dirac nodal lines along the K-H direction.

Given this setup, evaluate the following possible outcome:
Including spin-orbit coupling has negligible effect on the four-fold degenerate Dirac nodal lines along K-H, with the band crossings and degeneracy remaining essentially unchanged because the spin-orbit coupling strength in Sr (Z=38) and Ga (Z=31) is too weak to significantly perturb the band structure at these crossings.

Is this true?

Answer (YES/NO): NO